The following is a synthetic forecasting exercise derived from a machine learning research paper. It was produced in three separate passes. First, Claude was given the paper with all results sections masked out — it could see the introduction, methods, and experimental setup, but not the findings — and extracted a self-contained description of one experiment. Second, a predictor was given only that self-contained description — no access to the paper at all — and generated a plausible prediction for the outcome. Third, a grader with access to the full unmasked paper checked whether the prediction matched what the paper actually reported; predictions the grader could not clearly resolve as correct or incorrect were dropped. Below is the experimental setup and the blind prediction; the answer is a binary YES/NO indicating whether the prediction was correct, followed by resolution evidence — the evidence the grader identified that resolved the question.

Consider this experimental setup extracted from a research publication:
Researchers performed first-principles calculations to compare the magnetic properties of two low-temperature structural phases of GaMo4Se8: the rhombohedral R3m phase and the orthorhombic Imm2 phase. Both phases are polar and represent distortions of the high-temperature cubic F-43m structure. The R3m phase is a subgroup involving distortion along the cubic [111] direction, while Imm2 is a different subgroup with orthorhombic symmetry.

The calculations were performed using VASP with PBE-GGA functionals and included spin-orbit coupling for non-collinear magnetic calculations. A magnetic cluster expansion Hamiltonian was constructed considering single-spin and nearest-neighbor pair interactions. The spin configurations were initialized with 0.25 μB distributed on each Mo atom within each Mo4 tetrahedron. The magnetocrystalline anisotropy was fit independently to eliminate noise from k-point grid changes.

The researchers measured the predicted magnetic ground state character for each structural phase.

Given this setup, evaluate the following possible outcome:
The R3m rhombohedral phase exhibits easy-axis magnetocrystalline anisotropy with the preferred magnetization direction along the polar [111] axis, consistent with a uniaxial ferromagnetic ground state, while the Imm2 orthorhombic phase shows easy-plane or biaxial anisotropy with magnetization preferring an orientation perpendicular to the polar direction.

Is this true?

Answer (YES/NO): NO